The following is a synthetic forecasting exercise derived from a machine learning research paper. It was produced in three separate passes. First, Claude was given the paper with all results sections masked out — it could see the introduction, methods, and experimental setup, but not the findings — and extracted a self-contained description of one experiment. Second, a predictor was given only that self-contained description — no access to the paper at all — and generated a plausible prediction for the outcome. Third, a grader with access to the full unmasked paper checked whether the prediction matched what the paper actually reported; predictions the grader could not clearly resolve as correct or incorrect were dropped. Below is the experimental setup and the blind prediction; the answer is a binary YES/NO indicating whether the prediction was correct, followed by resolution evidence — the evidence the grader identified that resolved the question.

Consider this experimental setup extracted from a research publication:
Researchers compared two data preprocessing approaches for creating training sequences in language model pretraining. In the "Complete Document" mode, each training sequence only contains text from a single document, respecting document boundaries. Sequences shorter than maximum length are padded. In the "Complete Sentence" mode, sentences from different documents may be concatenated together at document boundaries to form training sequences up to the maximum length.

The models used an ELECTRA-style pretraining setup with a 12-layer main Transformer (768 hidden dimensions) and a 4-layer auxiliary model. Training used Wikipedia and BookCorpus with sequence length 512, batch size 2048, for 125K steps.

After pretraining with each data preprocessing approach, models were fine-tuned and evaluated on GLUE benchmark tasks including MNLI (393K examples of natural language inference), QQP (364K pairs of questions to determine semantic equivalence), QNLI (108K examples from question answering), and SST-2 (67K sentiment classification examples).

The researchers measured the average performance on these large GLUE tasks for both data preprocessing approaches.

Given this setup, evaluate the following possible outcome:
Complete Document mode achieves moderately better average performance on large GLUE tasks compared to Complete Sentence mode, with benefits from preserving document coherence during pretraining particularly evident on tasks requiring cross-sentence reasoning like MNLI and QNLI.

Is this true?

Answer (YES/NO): NO